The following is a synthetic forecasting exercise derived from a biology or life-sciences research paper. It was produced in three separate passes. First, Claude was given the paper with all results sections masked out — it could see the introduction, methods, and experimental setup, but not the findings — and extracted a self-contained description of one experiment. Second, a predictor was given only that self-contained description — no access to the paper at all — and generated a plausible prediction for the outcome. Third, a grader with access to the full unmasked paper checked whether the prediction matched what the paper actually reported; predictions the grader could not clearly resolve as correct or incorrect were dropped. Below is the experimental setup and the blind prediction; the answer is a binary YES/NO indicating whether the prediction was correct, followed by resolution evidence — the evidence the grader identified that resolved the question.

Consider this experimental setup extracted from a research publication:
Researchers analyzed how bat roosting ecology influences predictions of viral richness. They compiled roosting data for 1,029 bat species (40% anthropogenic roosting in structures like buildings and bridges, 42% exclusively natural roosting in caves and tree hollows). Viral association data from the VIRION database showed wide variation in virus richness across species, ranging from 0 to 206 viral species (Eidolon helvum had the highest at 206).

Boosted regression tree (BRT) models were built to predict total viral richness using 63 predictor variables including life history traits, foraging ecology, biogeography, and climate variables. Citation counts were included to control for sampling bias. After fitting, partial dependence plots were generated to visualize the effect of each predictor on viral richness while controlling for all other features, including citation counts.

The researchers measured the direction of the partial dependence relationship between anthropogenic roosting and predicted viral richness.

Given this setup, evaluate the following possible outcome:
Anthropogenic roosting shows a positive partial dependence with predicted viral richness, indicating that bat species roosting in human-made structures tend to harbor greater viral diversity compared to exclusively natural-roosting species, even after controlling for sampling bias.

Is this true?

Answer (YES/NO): NO